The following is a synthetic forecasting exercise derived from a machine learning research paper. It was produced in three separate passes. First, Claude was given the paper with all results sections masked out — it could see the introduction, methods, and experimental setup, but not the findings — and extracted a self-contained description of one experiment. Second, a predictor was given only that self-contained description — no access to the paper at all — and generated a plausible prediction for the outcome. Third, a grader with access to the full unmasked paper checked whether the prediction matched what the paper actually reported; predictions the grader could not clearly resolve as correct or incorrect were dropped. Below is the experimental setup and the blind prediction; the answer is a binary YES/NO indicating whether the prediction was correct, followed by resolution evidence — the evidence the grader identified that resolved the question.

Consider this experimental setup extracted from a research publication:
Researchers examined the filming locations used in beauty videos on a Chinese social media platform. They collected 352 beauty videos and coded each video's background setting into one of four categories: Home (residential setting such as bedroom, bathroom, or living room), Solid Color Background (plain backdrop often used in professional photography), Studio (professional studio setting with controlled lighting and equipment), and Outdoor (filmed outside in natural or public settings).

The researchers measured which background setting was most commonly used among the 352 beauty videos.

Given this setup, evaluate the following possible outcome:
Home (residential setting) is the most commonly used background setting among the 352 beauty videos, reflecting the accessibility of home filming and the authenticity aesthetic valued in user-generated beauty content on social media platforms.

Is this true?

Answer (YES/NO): YES